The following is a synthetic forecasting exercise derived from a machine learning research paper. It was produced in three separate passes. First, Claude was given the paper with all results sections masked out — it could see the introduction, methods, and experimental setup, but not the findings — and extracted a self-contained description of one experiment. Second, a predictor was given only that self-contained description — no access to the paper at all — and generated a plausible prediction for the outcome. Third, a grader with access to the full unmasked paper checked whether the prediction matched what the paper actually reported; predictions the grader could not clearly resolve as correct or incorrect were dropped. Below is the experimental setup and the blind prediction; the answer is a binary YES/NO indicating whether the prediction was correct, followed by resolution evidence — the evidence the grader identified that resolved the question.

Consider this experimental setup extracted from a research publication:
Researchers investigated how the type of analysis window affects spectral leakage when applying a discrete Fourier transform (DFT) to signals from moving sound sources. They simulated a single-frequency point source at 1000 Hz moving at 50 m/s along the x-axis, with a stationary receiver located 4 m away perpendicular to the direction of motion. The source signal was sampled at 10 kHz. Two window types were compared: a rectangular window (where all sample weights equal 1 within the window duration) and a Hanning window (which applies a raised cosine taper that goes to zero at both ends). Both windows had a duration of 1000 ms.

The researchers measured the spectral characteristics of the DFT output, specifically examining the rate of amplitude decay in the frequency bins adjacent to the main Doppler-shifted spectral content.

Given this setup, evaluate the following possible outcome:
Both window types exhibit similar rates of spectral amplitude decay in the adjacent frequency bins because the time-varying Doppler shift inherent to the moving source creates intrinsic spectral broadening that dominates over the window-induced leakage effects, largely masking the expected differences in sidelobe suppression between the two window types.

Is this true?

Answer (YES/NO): NO